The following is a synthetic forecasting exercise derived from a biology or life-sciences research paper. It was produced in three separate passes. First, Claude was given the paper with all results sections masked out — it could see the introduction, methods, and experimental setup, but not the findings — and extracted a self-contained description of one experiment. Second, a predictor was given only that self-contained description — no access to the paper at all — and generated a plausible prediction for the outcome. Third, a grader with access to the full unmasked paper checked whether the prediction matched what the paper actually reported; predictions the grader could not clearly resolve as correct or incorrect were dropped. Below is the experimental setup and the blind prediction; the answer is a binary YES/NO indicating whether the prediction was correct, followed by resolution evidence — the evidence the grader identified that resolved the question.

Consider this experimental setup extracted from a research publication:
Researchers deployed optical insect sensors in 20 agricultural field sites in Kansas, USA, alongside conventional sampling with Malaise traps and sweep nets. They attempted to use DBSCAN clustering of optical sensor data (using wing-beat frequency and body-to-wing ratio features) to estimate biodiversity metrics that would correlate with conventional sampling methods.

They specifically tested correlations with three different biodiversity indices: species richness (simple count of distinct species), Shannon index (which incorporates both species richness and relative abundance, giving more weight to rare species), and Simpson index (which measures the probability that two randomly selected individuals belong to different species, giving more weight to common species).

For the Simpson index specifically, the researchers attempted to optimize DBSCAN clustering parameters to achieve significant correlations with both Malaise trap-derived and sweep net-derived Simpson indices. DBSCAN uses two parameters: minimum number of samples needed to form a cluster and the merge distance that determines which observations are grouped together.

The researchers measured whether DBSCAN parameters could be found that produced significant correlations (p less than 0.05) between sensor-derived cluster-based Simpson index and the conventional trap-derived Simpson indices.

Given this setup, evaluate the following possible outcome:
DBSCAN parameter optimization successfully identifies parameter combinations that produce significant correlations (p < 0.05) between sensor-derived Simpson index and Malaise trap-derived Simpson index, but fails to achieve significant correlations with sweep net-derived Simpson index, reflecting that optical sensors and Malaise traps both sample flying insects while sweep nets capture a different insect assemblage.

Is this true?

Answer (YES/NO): NO